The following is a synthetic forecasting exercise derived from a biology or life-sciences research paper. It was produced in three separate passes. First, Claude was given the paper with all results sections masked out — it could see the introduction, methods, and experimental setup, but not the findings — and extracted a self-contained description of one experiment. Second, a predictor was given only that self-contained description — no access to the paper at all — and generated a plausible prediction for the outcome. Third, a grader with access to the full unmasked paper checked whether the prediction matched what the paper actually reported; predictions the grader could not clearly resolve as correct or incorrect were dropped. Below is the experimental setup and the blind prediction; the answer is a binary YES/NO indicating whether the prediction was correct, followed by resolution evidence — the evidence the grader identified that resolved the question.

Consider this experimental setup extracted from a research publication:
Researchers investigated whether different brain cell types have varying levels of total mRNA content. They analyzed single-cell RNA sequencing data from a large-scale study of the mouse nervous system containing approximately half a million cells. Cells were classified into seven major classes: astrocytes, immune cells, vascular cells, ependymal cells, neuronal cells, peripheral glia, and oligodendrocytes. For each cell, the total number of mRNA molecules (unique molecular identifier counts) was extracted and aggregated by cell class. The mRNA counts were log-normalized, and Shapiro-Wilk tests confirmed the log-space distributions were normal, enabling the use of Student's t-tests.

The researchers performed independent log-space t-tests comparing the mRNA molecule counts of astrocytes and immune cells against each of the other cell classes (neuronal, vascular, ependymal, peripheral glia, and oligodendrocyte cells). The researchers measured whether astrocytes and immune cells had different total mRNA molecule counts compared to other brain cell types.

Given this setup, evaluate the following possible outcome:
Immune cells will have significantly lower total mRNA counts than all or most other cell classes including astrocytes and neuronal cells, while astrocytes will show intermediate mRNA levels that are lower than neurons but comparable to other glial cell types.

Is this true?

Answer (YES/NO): NO